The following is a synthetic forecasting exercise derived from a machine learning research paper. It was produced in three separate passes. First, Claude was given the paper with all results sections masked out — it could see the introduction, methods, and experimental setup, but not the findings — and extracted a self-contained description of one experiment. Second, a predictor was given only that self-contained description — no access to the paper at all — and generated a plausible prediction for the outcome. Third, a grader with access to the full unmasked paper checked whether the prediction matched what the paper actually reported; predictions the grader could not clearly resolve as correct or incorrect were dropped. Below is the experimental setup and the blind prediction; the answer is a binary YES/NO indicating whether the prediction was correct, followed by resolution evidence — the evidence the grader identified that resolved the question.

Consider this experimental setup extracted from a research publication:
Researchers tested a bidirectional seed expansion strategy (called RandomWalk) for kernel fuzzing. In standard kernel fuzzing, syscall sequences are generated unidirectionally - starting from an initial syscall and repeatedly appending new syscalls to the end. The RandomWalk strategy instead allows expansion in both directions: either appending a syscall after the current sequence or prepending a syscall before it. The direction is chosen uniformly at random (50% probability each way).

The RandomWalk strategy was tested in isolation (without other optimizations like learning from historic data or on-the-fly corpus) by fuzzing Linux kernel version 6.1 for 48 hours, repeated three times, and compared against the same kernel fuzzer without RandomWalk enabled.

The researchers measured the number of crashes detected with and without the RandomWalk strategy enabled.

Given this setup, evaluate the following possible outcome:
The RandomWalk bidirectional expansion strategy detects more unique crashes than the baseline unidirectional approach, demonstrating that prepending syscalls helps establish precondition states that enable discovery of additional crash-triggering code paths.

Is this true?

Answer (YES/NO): NO